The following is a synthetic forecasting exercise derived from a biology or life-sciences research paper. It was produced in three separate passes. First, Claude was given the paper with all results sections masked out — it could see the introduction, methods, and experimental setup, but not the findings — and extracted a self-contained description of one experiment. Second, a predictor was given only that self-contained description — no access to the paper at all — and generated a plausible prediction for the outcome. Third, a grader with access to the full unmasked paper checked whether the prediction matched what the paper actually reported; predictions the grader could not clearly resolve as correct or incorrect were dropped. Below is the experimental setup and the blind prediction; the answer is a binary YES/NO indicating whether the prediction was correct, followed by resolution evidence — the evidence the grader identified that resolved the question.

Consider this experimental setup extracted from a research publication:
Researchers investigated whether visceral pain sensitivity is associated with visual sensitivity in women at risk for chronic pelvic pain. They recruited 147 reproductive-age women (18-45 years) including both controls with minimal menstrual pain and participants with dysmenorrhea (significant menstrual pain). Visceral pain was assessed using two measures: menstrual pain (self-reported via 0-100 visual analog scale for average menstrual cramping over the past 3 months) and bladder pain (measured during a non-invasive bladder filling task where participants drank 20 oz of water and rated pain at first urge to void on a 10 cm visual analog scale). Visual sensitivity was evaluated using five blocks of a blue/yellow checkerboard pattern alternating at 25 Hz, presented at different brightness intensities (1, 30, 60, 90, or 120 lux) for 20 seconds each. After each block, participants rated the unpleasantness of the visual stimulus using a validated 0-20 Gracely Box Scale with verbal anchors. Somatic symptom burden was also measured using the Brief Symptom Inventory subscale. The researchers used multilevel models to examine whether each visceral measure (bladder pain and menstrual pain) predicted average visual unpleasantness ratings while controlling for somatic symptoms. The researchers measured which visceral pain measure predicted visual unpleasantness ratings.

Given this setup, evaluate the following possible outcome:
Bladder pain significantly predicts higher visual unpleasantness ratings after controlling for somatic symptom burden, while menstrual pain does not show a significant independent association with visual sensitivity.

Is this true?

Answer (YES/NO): YES